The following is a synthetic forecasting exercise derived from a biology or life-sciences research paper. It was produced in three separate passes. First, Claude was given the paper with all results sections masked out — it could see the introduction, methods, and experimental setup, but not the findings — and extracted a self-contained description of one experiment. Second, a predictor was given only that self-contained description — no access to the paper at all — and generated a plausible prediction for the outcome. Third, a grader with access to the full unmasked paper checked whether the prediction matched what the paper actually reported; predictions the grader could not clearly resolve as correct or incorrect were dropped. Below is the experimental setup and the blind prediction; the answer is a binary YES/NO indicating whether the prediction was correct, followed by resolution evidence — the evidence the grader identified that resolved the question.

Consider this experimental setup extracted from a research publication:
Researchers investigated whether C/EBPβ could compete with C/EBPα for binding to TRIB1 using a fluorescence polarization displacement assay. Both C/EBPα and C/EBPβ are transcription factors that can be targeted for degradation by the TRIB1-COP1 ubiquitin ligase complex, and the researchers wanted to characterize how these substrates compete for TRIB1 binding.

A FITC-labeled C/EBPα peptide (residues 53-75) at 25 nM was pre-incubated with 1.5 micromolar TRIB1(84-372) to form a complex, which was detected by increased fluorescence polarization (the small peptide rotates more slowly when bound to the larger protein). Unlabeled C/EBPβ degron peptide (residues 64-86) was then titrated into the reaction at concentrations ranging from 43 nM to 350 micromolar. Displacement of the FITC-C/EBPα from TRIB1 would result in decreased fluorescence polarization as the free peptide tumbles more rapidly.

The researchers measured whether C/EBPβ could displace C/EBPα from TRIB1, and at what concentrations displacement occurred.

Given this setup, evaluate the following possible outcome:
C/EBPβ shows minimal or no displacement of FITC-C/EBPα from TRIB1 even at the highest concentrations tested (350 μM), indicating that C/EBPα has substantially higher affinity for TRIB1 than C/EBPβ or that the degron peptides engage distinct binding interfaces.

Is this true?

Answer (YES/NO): NO